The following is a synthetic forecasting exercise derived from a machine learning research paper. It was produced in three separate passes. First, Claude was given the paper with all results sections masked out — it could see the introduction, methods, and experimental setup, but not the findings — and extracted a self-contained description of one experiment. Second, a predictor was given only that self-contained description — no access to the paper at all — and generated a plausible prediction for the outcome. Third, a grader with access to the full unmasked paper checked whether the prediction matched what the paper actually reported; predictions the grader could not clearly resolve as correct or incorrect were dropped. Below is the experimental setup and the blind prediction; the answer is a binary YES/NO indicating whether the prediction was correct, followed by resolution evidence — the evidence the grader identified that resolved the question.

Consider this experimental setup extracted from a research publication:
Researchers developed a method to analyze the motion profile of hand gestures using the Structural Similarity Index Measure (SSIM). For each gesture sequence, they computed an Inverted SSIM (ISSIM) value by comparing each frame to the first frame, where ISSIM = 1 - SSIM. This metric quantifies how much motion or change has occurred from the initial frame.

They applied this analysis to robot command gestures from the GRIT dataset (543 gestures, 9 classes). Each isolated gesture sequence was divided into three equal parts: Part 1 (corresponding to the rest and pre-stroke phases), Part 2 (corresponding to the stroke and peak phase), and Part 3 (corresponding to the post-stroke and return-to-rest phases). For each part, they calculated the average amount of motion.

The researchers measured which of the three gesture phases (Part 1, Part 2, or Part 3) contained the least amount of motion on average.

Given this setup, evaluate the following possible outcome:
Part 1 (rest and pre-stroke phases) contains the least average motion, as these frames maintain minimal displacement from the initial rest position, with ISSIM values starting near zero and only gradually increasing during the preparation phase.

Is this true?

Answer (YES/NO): NO